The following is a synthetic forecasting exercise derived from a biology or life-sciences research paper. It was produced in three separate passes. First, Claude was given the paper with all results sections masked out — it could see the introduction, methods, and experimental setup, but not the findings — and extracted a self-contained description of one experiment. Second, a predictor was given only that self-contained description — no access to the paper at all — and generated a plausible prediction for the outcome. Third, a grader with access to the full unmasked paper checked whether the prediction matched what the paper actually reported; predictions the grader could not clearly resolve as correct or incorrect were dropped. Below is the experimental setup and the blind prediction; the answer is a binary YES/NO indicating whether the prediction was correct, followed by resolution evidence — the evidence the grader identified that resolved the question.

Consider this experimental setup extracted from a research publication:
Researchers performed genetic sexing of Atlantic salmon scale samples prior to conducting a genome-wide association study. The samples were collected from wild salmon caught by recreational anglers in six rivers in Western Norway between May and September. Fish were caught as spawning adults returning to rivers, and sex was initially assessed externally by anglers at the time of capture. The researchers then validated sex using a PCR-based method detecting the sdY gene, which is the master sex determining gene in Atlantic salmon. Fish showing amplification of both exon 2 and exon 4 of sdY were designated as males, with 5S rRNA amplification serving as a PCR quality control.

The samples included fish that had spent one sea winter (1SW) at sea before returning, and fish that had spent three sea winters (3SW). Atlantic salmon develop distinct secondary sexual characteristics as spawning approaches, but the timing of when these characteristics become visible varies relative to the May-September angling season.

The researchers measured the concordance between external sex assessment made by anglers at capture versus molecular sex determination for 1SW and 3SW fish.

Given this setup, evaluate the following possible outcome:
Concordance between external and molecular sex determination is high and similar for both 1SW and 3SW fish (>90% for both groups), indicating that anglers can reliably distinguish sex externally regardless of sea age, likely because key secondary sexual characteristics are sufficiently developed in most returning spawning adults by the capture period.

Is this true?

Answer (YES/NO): NO